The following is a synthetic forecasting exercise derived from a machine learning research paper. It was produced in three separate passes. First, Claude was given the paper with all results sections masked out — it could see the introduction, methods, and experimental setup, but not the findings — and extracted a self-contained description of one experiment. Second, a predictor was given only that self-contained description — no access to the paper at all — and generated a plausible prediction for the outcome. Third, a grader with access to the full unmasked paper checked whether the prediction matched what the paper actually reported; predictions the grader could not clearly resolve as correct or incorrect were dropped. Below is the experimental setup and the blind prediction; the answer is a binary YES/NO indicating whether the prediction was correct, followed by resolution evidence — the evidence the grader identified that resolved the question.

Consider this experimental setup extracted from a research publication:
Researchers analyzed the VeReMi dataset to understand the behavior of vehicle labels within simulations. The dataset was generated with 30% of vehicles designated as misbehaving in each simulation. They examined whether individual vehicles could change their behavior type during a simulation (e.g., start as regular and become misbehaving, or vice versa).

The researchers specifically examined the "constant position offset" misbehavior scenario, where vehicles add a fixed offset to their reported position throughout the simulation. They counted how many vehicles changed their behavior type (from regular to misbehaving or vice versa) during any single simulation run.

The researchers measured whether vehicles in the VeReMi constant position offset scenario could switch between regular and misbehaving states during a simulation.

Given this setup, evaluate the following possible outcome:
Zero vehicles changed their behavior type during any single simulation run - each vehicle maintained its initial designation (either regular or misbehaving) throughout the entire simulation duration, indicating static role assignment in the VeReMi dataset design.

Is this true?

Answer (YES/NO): YES